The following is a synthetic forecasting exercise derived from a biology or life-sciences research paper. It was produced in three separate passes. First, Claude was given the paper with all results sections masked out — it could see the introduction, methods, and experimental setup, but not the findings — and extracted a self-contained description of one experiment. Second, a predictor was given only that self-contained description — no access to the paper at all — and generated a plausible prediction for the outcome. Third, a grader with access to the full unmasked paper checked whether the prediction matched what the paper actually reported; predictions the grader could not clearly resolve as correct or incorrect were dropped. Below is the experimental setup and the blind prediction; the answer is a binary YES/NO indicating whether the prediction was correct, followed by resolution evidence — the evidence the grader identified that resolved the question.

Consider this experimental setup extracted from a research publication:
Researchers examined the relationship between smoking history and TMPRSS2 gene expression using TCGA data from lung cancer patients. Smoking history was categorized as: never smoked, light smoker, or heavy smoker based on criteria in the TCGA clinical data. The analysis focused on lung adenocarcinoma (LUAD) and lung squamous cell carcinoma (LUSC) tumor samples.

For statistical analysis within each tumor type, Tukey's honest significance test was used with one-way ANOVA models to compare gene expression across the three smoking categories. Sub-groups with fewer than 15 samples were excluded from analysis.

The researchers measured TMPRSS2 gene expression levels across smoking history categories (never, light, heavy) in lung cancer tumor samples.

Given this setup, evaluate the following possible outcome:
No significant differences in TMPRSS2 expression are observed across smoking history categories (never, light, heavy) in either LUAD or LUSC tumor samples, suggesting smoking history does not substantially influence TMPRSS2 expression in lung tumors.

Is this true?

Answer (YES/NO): YES